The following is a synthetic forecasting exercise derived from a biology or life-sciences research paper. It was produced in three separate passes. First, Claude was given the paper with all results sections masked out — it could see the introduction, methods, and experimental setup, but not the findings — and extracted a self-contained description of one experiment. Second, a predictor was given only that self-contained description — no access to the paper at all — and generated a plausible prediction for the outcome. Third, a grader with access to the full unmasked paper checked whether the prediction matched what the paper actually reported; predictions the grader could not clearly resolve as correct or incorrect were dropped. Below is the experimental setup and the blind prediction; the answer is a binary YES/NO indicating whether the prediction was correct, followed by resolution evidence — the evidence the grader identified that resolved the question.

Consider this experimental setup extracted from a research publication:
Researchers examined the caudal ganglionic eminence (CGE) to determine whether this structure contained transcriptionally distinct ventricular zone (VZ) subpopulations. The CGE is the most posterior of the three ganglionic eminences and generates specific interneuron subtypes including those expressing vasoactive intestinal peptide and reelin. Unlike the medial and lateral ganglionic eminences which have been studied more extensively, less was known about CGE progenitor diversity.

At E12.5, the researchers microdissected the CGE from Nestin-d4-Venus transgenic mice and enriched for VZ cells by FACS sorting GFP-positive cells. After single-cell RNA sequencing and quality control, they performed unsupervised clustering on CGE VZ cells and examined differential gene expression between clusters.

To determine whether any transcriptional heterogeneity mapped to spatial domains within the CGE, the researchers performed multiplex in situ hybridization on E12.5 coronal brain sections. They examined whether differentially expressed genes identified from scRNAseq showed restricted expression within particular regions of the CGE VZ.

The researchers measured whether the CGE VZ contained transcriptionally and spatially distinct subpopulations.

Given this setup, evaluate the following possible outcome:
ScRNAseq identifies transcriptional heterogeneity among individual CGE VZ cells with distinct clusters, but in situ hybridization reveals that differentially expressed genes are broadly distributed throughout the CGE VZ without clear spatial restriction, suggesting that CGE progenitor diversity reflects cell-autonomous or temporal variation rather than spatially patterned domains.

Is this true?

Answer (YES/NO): NO